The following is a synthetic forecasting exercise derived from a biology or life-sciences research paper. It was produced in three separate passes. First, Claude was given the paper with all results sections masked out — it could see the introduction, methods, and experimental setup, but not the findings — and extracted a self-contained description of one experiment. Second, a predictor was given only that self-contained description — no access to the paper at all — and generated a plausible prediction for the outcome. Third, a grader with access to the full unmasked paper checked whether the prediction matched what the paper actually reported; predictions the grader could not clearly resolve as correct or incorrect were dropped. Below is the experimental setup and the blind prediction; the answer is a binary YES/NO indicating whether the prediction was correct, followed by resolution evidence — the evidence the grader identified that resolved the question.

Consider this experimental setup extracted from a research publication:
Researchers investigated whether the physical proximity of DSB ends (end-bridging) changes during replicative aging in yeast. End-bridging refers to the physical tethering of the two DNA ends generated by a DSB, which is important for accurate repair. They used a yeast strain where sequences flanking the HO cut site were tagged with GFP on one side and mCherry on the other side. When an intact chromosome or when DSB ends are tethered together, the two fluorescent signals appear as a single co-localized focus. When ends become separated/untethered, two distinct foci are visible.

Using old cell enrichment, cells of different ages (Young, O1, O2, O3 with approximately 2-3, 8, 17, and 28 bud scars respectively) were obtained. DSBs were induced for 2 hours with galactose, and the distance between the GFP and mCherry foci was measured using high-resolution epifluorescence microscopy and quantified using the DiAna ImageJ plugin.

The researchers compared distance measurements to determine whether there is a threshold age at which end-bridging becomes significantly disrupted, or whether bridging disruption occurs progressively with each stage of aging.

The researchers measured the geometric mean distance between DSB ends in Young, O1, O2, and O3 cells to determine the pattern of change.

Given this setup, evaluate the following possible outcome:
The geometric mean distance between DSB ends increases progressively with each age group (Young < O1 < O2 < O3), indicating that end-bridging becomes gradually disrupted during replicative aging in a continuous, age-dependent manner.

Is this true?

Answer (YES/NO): NO